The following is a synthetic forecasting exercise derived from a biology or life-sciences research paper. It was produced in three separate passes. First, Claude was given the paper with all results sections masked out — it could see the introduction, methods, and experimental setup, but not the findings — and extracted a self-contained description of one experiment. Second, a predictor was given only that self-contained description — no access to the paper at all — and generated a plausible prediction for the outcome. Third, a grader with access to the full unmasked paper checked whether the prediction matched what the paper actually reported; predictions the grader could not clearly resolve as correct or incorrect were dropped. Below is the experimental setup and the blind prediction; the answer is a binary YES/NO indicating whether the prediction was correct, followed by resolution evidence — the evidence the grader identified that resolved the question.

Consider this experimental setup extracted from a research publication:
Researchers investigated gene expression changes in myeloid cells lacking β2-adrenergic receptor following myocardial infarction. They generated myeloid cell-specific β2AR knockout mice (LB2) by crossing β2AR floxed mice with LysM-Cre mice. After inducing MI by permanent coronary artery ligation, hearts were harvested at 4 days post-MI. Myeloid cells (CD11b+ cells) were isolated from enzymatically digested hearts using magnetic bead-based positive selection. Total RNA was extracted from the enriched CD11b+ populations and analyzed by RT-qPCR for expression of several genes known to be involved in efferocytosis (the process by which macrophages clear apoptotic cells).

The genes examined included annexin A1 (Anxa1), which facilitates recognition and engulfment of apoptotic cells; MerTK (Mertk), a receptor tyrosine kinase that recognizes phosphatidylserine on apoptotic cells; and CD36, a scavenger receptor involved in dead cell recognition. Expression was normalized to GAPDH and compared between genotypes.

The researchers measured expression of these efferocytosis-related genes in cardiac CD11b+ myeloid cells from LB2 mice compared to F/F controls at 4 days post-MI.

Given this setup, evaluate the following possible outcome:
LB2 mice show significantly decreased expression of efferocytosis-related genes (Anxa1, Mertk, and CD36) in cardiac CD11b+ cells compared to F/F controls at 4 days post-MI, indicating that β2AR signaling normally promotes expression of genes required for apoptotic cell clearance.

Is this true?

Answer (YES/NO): NO